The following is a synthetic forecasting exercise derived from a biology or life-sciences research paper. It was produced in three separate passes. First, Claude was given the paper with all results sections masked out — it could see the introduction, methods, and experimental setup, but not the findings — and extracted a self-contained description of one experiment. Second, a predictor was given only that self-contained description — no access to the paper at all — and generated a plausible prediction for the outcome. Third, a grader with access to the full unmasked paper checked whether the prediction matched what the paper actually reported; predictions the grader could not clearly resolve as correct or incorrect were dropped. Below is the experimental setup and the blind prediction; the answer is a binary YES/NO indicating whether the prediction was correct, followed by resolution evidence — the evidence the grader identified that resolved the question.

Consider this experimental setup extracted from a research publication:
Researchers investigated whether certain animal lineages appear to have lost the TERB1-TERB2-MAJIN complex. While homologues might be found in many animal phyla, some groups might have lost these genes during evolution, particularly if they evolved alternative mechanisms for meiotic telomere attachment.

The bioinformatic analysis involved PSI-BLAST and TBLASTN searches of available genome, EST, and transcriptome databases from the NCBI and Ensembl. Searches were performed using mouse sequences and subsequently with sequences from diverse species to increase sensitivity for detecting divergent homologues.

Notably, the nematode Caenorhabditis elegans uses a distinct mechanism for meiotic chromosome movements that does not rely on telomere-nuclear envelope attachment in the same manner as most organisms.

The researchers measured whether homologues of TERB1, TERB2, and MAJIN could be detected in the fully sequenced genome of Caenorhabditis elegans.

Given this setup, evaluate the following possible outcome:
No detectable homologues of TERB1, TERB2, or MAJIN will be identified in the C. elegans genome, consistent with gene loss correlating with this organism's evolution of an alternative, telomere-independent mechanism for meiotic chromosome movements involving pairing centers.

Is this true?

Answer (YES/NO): YES